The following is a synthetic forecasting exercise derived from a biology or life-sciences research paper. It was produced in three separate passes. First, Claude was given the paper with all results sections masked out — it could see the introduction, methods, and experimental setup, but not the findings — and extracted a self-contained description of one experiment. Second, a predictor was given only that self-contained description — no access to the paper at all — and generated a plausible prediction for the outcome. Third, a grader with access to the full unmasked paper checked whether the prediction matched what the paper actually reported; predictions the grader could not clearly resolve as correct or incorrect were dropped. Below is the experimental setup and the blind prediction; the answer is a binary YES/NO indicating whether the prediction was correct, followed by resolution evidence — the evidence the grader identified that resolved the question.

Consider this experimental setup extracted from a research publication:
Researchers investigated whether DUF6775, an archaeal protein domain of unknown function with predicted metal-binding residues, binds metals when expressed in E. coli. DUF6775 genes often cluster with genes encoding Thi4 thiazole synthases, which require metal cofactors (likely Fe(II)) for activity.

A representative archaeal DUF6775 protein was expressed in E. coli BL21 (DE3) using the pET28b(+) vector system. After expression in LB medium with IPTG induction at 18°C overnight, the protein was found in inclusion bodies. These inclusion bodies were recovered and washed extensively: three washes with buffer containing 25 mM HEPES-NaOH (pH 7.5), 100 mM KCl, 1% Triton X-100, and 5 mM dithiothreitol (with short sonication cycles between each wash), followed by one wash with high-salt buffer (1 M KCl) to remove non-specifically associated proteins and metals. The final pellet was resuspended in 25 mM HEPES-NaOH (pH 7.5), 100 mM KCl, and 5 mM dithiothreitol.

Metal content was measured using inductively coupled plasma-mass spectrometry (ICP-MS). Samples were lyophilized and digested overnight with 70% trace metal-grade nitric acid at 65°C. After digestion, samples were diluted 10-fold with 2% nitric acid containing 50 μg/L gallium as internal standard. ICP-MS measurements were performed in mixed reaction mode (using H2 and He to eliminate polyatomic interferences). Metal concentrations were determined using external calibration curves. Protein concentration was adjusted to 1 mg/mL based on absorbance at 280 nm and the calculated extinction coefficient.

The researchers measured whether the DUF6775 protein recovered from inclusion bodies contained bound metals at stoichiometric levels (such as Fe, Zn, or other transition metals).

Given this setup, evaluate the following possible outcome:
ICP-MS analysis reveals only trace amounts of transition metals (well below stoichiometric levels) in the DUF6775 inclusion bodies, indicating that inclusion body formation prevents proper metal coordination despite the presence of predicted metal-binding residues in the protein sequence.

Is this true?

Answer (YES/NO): NO